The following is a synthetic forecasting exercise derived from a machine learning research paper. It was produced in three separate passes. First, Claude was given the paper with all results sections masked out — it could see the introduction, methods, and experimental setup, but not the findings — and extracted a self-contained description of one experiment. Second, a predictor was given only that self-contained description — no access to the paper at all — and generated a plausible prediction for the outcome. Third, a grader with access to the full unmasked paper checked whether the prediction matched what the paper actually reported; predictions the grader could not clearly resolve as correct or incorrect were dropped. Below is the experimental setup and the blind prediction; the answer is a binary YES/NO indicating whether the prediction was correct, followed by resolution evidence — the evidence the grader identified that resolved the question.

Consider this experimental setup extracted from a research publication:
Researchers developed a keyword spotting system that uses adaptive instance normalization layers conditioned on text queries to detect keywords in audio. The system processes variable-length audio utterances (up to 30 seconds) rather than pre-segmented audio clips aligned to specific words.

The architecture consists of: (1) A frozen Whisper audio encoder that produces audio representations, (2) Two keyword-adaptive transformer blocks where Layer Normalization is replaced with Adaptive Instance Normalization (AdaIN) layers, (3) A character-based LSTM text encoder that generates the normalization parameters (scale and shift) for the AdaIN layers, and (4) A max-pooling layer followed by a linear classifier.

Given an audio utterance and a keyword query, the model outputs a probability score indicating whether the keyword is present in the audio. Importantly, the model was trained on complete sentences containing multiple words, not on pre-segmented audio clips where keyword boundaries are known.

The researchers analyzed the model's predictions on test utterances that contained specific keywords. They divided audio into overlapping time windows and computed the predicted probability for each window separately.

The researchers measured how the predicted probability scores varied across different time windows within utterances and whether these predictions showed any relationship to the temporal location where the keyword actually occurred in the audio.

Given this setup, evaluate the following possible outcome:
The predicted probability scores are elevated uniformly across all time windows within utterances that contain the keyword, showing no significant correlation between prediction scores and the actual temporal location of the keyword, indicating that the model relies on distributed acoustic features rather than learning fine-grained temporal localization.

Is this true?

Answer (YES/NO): NO